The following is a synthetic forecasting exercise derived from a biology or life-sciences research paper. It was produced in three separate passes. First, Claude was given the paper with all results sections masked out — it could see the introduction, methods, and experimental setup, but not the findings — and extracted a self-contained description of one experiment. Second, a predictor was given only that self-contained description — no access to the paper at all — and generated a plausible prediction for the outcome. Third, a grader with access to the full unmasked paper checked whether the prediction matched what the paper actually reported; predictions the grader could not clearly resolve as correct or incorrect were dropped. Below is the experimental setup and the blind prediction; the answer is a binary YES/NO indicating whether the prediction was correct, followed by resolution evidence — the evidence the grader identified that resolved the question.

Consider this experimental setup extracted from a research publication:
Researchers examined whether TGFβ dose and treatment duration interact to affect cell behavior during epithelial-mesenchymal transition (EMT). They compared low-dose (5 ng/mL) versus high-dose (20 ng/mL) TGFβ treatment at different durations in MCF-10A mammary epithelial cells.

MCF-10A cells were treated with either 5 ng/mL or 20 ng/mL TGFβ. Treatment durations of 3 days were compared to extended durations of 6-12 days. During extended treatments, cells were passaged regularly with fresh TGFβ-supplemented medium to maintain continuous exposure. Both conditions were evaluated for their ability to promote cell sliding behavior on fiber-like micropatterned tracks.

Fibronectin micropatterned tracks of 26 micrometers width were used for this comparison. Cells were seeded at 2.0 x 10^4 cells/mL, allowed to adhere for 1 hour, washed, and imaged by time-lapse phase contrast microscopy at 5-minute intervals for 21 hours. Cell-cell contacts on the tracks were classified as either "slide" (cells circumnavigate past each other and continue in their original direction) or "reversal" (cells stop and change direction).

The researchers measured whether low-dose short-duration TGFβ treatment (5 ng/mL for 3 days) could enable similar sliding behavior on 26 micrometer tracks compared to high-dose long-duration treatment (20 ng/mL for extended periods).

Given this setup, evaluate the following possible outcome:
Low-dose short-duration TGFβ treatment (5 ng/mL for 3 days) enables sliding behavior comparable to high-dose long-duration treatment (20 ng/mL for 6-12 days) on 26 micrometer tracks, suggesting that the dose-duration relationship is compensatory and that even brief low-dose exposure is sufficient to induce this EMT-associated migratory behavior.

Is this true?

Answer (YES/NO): NO